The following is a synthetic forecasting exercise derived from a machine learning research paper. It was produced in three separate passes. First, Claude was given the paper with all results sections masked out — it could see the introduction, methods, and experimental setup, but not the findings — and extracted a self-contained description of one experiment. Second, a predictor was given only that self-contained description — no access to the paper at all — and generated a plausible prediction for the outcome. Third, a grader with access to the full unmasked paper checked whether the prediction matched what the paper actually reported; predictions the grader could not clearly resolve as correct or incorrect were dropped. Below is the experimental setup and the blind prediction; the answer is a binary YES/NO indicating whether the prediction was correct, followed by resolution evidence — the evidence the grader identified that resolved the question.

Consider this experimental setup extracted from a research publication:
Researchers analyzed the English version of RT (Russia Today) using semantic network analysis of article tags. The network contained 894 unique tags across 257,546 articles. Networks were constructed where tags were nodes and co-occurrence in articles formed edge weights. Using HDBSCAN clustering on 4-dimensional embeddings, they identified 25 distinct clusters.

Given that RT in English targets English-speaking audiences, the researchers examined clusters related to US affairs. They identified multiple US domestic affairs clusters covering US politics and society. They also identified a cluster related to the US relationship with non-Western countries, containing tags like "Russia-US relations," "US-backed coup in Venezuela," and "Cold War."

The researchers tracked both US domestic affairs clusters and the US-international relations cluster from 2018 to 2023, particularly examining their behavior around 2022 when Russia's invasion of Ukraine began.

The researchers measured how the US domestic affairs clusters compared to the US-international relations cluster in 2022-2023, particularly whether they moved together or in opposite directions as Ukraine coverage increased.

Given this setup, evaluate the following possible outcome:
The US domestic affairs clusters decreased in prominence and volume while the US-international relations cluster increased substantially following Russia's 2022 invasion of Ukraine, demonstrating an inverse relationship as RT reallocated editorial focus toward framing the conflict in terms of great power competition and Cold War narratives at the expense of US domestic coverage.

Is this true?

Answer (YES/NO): YES